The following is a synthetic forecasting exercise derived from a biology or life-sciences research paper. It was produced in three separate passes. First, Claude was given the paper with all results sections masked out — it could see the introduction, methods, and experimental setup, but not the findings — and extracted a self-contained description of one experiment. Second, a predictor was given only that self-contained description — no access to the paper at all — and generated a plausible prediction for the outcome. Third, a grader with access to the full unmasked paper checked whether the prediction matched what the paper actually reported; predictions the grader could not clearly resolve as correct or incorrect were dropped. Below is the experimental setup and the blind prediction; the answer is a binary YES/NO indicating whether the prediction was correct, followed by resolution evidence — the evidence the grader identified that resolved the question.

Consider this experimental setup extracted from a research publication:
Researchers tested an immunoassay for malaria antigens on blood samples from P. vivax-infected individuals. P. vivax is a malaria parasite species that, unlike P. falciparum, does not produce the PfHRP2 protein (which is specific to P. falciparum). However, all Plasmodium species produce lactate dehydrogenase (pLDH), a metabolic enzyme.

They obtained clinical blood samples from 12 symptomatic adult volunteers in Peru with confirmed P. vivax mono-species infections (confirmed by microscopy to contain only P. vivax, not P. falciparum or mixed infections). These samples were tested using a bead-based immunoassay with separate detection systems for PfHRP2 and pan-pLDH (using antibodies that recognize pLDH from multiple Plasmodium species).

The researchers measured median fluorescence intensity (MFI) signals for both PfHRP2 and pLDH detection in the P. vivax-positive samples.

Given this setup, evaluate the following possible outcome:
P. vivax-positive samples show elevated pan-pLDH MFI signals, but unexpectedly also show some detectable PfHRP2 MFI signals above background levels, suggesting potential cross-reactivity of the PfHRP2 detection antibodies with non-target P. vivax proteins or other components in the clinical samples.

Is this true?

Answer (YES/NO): NO